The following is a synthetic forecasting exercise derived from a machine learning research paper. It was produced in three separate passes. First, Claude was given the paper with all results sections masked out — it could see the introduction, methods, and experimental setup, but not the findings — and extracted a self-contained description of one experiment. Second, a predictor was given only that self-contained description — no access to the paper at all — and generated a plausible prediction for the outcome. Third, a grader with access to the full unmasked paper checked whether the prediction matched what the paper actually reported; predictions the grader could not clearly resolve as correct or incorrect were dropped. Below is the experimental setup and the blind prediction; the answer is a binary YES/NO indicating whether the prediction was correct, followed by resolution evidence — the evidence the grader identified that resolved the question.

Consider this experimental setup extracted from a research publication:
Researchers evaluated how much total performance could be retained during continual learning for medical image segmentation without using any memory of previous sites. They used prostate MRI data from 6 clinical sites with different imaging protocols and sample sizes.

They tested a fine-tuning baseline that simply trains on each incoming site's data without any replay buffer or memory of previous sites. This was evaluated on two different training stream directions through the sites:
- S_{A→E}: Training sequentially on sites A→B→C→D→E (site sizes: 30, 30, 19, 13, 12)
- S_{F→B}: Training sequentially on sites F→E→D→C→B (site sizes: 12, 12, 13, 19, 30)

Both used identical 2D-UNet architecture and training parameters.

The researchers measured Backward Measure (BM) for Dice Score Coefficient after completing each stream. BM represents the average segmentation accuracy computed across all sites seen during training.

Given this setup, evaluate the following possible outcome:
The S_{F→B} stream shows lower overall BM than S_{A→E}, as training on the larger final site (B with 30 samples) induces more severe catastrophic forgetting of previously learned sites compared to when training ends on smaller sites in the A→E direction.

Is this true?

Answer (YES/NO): NO